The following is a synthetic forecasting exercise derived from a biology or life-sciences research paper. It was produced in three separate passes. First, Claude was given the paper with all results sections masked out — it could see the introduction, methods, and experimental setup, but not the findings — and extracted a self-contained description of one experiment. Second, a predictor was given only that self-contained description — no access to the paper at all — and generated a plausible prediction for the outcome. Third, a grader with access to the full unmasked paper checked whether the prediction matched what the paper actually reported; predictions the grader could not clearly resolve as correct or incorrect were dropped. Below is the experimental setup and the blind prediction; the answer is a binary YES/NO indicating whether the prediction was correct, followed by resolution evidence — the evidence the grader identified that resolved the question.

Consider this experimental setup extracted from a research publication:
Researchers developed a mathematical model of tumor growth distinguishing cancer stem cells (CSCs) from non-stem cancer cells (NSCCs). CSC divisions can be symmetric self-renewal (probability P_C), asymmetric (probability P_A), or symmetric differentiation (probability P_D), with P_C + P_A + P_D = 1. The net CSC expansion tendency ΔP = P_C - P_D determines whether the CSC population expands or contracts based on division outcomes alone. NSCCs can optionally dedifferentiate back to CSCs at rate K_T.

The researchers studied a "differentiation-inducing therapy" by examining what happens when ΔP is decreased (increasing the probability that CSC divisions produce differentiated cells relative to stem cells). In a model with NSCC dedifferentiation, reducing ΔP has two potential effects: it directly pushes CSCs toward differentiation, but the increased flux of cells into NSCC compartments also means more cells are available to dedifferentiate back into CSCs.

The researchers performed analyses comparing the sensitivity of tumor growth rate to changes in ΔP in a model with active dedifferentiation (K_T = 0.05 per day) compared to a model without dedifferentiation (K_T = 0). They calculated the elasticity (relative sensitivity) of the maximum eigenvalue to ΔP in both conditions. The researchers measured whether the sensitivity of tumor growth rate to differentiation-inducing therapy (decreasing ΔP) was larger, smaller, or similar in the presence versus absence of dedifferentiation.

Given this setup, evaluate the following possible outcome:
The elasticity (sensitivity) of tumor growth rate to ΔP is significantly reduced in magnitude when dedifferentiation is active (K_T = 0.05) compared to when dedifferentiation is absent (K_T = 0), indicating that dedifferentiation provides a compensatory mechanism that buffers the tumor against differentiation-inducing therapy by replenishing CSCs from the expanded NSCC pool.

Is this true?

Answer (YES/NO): YES